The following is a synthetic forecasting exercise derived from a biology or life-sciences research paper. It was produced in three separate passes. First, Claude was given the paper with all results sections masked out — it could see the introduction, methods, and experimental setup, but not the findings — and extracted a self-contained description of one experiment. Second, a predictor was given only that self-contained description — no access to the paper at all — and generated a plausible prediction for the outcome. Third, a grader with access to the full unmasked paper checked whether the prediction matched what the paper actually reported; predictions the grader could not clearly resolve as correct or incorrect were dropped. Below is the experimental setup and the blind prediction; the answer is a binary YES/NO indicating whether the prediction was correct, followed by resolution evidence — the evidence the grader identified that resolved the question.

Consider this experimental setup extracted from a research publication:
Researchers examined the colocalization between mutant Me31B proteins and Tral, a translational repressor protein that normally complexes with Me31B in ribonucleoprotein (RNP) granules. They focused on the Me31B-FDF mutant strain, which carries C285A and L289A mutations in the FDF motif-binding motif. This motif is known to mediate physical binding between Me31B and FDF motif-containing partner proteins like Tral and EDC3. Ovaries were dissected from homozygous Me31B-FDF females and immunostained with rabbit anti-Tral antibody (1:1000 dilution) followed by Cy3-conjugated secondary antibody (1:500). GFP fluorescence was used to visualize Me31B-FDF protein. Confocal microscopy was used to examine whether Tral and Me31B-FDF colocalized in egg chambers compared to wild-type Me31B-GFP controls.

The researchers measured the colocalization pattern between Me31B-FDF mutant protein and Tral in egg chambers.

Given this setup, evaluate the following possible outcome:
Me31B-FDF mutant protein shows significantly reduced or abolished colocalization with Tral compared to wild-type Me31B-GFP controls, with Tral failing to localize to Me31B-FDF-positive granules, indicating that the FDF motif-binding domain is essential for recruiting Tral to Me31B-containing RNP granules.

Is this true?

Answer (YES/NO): NO